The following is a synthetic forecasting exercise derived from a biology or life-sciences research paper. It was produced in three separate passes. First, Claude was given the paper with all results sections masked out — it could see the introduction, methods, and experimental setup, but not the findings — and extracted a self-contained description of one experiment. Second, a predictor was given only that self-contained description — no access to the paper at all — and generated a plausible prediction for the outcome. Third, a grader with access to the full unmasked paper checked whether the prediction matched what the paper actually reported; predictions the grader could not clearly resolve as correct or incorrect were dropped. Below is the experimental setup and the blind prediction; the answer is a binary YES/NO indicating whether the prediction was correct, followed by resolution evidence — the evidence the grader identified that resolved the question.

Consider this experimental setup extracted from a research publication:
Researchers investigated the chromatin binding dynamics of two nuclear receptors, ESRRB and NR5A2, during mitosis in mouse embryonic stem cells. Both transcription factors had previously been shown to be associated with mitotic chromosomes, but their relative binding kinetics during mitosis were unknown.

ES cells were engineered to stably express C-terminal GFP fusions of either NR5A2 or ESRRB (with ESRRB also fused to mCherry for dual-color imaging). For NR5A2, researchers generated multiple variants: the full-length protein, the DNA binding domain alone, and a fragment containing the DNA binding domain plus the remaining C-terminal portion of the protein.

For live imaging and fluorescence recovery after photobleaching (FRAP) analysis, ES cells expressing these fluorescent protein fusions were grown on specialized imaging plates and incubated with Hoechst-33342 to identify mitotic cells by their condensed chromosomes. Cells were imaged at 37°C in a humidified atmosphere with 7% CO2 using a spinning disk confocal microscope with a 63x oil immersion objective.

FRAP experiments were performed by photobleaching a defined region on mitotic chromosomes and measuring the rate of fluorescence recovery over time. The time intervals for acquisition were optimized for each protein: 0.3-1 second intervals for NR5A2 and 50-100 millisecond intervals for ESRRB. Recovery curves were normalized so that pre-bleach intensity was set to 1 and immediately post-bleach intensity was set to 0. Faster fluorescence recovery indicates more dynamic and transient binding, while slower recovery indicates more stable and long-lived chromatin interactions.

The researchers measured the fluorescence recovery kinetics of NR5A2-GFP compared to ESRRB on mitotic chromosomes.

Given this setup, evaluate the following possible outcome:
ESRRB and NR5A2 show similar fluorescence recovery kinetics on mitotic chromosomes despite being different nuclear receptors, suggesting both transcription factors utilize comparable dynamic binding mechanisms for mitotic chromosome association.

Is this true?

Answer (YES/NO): NO